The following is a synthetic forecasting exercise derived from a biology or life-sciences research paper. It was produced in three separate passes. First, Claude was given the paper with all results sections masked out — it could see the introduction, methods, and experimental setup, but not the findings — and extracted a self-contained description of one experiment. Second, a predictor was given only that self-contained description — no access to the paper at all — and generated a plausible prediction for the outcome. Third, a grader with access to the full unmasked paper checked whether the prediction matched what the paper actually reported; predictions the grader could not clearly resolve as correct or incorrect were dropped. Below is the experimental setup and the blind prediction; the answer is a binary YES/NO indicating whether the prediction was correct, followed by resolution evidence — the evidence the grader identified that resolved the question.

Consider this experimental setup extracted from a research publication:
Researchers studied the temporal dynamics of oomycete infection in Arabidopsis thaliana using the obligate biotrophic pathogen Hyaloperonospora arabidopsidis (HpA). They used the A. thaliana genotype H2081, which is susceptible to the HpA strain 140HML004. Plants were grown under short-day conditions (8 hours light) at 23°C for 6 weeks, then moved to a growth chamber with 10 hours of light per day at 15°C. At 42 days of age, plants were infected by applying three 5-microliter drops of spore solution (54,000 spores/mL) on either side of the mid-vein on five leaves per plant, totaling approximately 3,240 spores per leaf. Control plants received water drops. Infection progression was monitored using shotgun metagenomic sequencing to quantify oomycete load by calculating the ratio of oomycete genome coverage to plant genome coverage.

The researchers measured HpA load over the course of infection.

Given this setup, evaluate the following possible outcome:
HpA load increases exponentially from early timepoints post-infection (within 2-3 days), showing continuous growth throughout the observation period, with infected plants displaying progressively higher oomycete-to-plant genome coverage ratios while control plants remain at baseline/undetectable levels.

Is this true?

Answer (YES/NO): NO